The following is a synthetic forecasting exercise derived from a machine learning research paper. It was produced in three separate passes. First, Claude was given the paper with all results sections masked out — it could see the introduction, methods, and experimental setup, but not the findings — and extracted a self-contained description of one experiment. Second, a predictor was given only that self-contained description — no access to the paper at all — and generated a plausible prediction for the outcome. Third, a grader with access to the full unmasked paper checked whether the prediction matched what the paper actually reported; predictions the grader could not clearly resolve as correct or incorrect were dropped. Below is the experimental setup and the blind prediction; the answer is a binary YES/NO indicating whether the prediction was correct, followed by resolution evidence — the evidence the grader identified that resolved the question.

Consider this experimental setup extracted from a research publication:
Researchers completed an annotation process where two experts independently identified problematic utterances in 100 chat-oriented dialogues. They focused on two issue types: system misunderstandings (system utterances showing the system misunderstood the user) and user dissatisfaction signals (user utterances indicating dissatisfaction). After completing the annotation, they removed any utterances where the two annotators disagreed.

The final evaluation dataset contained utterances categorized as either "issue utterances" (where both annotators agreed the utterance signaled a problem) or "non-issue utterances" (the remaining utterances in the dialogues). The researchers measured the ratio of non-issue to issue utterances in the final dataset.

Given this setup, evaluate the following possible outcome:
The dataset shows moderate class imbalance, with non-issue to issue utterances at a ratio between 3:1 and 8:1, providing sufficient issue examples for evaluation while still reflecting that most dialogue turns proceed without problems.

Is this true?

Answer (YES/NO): NO